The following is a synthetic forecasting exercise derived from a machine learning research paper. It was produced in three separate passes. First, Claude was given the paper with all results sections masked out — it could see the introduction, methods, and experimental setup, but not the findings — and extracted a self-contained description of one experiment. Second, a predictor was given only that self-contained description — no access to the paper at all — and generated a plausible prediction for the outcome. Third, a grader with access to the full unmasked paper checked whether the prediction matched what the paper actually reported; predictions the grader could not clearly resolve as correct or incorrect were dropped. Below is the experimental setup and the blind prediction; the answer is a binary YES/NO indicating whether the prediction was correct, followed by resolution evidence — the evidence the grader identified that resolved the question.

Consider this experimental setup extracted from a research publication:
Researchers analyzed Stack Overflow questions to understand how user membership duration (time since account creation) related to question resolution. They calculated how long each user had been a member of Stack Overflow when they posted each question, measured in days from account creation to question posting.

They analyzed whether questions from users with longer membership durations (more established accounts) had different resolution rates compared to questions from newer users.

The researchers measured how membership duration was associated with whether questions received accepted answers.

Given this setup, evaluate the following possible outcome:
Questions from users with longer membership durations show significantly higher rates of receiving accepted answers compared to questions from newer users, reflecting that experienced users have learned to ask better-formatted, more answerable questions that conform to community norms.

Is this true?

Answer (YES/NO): YES